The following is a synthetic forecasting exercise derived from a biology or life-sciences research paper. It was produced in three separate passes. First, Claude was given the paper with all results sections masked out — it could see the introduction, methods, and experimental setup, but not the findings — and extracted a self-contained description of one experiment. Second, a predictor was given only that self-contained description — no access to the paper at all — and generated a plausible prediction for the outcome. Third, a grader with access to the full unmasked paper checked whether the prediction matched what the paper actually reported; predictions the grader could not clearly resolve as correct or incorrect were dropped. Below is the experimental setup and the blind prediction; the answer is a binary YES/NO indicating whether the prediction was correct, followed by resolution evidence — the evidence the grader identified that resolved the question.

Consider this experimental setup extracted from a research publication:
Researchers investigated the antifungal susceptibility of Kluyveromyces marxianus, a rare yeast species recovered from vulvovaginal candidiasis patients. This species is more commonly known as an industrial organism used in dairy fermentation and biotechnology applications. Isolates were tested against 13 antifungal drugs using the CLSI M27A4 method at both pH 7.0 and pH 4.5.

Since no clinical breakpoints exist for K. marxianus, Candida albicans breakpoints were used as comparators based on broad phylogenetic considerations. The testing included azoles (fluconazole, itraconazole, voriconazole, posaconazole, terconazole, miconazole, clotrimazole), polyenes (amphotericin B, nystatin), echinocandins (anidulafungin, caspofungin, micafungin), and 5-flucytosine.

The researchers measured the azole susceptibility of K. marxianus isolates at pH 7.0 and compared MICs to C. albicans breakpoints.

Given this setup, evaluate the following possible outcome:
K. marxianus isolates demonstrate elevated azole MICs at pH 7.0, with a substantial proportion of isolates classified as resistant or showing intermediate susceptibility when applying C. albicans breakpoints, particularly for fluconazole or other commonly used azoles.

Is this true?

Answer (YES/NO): NO